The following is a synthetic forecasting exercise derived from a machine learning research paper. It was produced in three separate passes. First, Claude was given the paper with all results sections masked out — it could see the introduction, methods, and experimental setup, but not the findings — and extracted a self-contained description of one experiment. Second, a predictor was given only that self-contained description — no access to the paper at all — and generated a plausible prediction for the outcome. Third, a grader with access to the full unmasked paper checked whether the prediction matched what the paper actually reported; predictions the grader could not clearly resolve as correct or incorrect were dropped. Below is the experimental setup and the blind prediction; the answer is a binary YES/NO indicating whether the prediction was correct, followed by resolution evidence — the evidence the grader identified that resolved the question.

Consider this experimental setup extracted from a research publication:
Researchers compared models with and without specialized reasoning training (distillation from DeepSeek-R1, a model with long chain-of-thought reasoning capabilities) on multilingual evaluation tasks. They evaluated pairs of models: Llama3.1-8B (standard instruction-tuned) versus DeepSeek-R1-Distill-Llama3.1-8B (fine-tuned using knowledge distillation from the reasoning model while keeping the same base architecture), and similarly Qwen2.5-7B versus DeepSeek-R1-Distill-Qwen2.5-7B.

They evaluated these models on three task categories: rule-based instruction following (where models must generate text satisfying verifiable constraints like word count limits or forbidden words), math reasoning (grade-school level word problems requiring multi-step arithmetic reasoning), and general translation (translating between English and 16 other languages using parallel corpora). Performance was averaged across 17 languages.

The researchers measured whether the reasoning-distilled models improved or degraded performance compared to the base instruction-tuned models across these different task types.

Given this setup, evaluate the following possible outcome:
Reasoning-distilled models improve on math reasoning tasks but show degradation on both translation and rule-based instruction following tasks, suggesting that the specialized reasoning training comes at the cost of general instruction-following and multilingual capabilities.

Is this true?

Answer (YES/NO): NO